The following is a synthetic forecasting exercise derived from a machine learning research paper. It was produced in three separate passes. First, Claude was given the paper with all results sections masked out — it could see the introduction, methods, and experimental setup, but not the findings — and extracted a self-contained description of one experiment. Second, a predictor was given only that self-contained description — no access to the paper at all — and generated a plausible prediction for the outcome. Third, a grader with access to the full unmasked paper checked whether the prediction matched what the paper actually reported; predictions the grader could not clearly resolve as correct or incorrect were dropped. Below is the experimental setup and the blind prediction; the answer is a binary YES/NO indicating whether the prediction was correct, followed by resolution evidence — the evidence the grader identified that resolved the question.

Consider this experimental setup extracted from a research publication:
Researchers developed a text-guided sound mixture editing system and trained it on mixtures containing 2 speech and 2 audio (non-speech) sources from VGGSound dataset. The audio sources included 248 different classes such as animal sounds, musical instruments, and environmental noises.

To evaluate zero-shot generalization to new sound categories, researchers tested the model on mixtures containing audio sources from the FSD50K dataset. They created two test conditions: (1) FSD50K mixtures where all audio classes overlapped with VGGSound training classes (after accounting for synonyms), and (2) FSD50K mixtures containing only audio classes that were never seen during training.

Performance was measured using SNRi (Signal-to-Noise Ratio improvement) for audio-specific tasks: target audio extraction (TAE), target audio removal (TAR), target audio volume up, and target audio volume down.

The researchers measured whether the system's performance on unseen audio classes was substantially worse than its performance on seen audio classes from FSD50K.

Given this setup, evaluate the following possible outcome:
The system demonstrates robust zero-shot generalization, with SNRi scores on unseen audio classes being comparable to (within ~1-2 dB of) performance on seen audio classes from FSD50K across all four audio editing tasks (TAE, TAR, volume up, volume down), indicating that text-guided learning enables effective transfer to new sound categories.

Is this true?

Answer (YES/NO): YES